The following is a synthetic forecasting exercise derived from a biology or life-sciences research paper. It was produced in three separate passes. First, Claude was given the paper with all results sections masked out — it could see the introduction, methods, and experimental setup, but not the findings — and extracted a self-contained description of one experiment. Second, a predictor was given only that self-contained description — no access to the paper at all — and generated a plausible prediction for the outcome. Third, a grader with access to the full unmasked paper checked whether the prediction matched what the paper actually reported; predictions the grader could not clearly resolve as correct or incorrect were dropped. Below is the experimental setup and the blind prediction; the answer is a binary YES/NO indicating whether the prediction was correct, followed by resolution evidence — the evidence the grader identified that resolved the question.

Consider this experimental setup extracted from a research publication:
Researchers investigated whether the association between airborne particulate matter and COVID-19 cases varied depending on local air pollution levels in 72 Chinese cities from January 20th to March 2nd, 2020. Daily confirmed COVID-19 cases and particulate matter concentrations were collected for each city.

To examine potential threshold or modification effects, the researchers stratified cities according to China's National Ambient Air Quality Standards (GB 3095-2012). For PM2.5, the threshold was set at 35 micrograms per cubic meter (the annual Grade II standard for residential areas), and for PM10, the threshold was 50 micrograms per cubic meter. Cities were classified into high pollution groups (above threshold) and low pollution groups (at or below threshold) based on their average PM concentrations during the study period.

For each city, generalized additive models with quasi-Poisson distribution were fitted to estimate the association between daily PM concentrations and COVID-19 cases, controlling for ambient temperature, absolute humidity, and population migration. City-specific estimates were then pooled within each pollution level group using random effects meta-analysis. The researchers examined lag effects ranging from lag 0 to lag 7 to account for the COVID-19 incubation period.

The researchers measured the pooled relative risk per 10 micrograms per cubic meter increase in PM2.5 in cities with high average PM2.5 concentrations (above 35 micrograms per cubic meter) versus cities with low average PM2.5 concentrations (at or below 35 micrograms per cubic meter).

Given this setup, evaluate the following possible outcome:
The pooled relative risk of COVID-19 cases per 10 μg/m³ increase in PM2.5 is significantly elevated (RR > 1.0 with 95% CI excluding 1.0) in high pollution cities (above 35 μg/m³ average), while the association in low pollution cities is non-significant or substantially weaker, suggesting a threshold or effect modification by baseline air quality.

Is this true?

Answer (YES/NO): NO